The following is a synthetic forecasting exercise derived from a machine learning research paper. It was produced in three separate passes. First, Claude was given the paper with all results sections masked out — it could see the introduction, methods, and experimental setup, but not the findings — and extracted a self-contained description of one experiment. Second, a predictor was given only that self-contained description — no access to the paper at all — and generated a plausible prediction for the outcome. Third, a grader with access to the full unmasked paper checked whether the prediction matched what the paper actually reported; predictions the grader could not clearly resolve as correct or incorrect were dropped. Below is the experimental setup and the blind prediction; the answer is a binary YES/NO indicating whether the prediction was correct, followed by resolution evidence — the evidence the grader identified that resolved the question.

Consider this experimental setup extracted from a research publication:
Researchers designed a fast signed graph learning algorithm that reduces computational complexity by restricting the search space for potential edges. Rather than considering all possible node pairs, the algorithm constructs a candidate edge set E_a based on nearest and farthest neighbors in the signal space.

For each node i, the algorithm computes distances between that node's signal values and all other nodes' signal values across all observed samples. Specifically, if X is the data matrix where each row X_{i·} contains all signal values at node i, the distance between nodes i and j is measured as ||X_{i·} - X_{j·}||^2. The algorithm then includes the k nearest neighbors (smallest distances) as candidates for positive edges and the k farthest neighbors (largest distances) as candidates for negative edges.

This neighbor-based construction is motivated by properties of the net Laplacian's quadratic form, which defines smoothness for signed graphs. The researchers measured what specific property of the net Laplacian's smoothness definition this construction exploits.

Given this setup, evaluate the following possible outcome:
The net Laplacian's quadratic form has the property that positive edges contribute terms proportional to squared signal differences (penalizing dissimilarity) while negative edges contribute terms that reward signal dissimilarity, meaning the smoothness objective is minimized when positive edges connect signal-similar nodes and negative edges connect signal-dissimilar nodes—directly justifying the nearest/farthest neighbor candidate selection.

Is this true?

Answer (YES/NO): YES